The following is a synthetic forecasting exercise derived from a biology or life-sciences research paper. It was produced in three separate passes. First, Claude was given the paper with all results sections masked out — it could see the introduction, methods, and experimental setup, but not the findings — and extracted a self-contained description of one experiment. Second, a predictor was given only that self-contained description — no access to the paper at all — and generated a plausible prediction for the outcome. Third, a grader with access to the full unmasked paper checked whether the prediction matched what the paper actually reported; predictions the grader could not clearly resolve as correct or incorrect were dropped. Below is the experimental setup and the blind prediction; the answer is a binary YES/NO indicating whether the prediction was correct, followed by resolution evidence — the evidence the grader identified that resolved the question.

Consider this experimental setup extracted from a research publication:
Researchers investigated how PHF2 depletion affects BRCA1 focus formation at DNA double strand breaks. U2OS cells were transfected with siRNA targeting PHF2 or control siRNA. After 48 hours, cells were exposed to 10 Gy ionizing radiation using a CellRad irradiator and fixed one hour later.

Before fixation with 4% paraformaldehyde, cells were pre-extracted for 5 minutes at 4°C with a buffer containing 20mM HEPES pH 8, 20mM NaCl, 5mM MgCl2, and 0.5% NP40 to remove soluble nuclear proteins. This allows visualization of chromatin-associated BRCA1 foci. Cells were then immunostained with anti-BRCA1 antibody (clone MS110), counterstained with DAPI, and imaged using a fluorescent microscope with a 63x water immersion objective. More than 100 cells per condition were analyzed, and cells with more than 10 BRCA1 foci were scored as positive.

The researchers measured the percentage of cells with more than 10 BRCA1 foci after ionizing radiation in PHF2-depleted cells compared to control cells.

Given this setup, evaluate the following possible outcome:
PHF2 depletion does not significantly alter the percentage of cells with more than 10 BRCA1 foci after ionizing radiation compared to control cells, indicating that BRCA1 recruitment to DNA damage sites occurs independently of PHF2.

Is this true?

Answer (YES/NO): NO